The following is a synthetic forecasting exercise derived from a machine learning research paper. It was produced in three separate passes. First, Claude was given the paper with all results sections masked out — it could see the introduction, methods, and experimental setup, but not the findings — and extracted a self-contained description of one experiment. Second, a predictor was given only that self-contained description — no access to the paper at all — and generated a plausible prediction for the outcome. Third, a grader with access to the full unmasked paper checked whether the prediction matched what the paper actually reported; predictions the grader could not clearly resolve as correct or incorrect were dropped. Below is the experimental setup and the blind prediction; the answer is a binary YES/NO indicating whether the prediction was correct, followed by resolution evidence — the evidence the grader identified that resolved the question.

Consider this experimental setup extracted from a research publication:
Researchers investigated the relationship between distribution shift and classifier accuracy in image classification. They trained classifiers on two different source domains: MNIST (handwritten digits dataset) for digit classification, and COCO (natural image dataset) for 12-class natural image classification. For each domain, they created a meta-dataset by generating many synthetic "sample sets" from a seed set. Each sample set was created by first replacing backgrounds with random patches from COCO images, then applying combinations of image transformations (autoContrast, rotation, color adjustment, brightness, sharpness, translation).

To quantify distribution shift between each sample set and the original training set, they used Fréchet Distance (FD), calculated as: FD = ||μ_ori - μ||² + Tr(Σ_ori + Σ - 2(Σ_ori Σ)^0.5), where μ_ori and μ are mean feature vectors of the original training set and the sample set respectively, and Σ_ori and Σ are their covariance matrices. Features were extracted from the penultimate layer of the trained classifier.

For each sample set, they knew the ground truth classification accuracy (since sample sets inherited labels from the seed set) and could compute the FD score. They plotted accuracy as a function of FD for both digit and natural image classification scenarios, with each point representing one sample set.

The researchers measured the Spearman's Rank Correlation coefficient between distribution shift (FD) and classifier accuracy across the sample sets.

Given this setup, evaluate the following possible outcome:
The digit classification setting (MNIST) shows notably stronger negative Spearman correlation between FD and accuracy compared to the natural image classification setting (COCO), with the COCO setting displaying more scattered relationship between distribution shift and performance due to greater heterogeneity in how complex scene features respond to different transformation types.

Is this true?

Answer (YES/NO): NO